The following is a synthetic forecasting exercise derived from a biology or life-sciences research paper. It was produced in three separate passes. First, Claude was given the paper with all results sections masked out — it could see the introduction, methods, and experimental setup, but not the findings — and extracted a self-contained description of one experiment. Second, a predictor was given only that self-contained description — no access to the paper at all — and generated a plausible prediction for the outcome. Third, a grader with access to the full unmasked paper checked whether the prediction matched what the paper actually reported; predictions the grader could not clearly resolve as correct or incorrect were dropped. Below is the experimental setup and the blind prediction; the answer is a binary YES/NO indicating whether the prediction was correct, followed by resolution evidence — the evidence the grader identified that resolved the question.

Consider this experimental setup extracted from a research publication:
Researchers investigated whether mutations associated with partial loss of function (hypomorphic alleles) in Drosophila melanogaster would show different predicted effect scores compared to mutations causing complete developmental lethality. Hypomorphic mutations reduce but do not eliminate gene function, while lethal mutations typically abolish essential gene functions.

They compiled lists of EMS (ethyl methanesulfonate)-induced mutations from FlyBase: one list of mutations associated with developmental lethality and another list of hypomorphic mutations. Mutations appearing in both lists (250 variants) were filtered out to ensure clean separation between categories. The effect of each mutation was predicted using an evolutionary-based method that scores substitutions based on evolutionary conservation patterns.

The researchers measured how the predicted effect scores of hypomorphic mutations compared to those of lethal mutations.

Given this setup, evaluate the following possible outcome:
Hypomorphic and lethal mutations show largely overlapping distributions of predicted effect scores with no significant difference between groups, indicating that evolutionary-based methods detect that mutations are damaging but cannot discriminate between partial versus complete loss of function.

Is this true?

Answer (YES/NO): NO